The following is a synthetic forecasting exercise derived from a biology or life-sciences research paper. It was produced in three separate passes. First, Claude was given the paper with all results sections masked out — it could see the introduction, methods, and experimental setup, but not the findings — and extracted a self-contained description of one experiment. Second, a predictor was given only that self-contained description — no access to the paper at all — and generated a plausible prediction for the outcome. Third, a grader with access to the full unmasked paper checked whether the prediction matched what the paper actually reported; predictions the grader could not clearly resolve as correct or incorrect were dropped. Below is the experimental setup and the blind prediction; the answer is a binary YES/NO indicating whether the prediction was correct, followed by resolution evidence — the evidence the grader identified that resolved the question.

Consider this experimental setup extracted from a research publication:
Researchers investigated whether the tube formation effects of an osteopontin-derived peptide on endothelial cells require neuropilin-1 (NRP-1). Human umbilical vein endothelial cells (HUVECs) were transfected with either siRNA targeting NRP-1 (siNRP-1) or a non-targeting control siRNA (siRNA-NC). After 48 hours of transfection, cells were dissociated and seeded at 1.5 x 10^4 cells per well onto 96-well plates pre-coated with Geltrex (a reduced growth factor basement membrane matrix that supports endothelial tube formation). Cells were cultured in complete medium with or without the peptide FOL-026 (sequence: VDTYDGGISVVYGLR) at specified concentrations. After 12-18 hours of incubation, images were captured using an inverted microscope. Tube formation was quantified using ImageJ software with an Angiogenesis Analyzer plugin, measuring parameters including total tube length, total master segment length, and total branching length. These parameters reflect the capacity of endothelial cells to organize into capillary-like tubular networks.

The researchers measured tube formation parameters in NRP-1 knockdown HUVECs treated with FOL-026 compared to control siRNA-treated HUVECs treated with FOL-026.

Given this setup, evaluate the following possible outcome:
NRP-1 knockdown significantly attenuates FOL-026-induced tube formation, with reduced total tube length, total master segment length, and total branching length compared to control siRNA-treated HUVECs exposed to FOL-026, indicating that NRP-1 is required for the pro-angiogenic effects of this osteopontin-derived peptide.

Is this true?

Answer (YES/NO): YES